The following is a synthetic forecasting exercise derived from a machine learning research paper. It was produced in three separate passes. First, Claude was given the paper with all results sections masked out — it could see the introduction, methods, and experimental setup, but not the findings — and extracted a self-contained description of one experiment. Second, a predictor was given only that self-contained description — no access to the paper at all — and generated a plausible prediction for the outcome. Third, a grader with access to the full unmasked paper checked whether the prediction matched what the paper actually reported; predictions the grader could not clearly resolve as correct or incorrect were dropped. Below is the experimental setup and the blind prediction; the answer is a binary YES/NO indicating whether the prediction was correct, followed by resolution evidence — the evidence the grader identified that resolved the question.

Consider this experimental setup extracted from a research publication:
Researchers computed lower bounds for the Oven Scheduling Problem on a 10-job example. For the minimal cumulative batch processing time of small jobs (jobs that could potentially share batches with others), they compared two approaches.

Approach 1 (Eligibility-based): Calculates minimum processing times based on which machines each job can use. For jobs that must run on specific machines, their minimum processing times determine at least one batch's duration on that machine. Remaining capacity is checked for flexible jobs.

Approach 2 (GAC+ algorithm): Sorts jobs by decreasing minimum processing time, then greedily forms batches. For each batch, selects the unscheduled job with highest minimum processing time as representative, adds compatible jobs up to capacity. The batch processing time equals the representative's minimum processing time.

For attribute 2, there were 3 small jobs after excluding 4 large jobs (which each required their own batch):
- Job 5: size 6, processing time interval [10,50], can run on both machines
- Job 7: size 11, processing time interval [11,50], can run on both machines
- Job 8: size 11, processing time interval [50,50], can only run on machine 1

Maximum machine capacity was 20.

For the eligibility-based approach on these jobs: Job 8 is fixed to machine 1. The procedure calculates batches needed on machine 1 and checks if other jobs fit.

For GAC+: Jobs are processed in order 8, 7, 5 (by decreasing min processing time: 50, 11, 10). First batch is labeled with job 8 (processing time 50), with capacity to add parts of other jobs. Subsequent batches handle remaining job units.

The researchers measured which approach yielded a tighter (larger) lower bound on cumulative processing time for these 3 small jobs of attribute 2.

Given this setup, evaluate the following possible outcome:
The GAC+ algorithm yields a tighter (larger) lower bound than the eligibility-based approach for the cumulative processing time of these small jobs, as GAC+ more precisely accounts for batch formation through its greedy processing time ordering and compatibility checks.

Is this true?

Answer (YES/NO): YES